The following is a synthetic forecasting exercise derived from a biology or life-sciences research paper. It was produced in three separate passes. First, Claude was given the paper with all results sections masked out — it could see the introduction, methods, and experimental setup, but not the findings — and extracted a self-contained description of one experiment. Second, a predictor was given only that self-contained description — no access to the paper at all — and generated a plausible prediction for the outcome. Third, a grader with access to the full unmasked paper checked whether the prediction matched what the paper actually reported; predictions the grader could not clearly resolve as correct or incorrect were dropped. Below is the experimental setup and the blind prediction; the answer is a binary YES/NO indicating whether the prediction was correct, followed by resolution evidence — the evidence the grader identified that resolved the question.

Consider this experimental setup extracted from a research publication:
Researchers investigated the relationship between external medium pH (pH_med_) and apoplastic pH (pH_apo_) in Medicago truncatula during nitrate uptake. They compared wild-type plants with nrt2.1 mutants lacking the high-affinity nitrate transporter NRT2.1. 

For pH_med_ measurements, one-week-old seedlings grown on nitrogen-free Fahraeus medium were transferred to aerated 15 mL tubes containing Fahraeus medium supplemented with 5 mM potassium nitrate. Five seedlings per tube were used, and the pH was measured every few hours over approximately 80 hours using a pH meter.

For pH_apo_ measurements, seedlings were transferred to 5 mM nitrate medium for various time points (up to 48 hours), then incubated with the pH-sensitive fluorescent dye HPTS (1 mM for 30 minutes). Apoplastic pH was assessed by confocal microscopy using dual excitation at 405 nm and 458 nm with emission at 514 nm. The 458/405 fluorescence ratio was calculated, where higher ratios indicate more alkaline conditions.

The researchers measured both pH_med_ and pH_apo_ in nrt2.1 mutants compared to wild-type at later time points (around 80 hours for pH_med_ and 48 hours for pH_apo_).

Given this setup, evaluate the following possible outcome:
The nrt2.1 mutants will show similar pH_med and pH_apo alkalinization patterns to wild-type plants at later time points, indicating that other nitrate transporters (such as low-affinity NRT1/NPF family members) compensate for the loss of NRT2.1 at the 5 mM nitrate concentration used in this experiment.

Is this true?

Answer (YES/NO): NO